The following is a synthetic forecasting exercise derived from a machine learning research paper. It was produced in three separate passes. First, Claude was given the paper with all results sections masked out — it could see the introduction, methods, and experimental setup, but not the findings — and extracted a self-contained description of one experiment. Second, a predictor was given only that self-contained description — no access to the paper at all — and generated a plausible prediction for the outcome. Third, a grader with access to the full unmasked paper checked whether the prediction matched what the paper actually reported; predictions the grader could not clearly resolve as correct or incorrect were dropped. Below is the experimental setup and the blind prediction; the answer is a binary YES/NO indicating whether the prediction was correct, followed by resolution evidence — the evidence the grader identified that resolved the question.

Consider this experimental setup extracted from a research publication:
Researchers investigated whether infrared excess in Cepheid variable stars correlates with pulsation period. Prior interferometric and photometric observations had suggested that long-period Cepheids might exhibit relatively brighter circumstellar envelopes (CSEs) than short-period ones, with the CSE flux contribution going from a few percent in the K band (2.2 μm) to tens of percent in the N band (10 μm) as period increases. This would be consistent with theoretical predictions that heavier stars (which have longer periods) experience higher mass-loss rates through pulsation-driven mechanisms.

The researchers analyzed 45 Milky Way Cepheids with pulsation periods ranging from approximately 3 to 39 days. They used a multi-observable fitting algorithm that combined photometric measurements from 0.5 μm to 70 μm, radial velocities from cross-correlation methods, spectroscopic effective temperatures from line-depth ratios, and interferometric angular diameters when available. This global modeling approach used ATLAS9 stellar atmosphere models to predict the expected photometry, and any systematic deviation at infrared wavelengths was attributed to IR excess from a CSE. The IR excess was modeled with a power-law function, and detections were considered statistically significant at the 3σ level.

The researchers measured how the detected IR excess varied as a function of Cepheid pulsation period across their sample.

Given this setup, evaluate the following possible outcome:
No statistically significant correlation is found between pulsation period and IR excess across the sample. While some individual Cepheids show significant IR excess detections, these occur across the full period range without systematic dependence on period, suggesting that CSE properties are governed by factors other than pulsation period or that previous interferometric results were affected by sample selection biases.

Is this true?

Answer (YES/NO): YES